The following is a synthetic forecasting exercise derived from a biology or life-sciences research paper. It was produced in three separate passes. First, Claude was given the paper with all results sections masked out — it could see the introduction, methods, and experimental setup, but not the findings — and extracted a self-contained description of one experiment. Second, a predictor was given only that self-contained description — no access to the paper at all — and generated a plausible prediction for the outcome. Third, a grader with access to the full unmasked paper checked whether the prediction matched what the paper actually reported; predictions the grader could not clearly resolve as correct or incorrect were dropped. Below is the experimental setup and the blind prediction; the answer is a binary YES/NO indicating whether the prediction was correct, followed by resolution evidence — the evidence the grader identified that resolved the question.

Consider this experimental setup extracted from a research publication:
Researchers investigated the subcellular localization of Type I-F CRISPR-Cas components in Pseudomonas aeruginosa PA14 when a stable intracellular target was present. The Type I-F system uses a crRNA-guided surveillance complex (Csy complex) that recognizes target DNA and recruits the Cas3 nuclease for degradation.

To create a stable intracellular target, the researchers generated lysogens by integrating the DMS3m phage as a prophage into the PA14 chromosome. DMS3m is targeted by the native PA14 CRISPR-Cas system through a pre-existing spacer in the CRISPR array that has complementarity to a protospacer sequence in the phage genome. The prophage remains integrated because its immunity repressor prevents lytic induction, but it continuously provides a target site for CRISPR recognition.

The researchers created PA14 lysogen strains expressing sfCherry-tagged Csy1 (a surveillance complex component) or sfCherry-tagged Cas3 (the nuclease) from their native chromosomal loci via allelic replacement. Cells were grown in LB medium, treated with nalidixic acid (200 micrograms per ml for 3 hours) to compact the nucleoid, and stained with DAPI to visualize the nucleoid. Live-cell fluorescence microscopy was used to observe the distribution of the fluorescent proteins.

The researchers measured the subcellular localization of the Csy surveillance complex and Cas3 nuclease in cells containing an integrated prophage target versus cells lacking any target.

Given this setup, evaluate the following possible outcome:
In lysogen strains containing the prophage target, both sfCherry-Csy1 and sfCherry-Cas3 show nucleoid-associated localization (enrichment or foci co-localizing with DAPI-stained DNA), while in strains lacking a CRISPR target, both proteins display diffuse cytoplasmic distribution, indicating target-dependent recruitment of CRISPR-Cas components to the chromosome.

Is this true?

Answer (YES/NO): NO